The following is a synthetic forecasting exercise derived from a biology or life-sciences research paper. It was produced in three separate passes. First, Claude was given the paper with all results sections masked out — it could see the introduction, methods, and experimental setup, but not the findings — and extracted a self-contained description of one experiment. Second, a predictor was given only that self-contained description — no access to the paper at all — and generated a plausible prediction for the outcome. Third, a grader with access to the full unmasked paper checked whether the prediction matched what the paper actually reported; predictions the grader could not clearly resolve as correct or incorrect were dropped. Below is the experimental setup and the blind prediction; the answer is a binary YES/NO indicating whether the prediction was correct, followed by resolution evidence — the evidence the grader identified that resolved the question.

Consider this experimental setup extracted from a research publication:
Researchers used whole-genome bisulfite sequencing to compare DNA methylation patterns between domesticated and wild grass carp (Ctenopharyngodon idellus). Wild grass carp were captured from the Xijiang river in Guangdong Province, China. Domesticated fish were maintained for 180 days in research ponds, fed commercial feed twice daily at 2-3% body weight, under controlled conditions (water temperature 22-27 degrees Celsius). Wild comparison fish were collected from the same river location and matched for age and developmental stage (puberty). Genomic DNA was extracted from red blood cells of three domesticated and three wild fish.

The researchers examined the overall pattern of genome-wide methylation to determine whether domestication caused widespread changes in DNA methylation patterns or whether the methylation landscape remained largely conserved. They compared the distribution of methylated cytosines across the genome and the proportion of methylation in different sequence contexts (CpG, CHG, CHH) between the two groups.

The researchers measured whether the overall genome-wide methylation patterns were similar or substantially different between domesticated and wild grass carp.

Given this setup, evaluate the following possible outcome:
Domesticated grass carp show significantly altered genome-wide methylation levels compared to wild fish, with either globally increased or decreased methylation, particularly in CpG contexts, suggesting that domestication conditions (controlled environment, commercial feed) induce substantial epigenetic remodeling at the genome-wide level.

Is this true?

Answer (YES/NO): NO